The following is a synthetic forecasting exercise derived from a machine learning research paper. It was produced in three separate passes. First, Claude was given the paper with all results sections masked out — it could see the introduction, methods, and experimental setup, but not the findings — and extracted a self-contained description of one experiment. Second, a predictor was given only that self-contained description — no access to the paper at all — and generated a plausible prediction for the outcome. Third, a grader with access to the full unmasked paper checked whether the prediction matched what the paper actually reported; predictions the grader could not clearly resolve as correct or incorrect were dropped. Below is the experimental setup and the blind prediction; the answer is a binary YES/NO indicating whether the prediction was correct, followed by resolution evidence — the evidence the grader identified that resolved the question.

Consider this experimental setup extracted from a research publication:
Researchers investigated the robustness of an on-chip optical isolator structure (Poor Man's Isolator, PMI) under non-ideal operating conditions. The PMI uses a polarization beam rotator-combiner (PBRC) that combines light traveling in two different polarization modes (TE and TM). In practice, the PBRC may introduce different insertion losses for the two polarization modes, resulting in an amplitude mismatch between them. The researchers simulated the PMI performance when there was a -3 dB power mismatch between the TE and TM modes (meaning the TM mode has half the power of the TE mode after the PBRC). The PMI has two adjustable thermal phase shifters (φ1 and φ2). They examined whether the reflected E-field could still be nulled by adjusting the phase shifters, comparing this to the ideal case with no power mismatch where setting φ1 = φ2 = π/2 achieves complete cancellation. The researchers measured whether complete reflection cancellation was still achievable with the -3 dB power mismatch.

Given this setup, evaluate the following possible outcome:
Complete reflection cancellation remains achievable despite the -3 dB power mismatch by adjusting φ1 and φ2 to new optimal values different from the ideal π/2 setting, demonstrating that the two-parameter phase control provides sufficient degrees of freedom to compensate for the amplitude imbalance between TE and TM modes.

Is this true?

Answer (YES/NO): NO